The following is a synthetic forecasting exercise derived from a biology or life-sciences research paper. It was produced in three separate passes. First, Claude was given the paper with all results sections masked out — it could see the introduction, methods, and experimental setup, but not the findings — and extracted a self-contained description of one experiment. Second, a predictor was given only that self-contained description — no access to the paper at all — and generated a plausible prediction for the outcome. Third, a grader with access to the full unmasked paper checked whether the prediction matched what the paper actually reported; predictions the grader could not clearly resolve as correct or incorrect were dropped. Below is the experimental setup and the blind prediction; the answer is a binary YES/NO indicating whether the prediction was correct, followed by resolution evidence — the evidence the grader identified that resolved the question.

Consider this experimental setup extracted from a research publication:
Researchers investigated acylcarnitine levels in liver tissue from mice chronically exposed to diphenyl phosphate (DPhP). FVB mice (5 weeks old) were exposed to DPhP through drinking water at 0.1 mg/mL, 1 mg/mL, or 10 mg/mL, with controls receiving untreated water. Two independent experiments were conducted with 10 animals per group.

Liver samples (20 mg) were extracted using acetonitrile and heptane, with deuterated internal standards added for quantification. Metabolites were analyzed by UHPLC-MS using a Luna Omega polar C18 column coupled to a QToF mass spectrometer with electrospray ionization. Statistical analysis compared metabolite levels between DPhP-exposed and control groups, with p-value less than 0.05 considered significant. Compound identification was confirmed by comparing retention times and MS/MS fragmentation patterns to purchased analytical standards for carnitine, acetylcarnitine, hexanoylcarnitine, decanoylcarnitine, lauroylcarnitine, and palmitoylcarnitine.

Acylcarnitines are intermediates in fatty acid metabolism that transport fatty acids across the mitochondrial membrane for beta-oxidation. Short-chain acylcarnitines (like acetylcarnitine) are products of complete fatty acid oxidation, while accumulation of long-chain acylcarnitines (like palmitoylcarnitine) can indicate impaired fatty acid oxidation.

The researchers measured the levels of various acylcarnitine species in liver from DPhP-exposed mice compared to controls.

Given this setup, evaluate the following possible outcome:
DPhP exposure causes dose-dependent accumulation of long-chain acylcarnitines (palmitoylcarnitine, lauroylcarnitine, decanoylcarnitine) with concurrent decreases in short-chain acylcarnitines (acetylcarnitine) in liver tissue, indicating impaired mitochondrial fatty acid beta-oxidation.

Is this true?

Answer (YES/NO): NO